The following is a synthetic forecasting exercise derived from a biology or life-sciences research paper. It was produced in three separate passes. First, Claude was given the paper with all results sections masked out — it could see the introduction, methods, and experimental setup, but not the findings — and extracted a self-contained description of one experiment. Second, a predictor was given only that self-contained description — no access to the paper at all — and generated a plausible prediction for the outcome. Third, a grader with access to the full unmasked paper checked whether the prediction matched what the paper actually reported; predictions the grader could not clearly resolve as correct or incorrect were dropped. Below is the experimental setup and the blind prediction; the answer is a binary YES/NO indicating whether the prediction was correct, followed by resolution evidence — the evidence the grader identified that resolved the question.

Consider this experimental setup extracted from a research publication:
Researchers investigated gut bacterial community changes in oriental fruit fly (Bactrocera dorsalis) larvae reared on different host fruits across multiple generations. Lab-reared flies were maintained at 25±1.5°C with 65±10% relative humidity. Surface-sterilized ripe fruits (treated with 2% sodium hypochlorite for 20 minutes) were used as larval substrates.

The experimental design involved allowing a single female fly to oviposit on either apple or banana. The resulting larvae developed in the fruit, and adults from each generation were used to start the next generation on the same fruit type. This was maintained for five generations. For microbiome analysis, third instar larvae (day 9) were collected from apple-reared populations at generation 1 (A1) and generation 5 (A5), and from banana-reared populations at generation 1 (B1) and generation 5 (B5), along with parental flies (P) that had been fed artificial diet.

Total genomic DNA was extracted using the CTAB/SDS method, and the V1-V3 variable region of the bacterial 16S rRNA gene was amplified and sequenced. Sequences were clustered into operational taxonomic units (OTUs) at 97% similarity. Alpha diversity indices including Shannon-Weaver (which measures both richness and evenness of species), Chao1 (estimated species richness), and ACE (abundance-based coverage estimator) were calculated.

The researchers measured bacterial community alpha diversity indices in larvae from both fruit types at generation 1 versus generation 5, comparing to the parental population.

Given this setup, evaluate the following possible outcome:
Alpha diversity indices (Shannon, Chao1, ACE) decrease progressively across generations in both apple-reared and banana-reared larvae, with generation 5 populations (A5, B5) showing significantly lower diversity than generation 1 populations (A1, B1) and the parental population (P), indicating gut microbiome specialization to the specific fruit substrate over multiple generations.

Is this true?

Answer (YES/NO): NO